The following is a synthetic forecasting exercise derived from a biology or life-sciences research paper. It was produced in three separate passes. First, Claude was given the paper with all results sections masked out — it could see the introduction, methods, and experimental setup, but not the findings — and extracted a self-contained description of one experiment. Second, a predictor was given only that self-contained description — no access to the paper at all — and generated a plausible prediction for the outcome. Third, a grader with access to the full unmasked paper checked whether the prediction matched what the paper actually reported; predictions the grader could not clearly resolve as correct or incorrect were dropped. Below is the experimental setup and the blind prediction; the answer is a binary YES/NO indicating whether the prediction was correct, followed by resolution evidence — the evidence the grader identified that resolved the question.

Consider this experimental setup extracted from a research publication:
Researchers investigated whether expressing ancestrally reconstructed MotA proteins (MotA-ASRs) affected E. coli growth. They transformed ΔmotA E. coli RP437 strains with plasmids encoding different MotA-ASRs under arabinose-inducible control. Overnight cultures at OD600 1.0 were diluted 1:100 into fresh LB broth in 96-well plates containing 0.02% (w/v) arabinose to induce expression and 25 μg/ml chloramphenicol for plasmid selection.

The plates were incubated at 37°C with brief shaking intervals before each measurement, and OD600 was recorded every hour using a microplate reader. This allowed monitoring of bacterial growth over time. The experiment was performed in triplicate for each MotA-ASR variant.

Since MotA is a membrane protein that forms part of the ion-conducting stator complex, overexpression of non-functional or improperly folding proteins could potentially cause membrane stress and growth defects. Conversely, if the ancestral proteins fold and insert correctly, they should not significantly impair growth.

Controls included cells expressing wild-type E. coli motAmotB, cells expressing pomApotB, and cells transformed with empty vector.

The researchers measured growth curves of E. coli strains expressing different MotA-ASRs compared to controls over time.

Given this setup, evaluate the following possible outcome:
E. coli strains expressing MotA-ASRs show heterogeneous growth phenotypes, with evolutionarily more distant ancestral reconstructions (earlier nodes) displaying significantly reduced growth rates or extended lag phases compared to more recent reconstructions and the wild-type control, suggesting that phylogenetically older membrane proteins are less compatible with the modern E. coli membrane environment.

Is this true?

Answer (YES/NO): NO